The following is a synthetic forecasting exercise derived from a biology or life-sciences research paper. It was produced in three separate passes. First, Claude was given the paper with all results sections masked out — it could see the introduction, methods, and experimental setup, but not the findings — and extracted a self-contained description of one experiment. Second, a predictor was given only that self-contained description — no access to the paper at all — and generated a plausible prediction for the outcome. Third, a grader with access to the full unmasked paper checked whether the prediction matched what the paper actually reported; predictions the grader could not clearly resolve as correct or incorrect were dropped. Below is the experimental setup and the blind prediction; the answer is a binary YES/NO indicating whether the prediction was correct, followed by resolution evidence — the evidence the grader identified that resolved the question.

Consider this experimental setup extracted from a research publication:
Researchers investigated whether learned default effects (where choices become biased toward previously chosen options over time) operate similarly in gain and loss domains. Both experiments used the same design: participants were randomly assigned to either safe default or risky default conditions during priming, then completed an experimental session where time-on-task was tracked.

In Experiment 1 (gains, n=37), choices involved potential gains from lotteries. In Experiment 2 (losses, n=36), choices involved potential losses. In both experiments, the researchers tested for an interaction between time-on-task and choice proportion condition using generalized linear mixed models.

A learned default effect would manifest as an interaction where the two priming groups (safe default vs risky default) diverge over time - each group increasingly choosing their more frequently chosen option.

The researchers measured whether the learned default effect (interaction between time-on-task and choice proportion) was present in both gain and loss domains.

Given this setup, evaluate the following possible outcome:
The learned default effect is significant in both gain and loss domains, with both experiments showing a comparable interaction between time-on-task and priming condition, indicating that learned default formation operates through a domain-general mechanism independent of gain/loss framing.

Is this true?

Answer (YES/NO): YES